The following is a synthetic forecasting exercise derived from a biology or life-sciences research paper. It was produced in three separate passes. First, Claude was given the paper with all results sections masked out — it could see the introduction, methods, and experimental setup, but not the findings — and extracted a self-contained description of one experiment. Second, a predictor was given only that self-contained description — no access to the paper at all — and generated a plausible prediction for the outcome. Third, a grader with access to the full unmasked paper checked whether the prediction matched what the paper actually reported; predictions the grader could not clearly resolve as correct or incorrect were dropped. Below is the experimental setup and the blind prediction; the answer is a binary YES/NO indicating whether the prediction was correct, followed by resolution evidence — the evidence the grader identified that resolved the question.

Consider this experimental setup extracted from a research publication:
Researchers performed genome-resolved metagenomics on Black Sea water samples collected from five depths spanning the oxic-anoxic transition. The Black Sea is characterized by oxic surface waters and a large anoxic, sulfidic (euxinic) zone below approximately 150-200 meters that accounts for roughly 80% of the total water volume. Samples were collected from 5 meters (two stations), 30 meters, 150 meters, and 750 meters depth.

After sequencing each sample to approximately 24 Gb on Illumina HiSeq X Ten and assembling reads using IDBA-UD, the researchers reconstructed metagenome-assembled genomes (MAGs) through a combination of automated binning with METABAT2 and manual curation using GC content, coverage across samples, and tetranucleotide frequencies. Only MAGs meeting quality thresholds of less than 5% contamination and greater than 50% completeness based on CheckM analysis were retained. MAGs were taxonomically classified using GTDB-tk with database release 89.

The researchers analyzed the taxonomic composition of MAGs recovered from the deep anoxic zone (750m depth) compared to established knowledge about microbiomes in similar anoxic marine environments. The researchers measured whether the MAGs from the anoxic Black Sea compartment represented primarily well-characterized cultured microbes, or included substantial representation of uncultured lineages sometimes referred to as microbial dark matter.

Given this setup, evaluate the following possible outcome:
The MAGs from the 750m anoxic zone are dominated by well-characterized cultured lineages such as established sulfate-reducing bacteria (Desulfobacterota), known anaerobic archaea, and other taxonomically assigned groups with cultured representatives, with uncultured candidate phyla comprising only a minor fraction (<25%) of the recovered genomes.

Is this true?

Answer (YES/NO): NO